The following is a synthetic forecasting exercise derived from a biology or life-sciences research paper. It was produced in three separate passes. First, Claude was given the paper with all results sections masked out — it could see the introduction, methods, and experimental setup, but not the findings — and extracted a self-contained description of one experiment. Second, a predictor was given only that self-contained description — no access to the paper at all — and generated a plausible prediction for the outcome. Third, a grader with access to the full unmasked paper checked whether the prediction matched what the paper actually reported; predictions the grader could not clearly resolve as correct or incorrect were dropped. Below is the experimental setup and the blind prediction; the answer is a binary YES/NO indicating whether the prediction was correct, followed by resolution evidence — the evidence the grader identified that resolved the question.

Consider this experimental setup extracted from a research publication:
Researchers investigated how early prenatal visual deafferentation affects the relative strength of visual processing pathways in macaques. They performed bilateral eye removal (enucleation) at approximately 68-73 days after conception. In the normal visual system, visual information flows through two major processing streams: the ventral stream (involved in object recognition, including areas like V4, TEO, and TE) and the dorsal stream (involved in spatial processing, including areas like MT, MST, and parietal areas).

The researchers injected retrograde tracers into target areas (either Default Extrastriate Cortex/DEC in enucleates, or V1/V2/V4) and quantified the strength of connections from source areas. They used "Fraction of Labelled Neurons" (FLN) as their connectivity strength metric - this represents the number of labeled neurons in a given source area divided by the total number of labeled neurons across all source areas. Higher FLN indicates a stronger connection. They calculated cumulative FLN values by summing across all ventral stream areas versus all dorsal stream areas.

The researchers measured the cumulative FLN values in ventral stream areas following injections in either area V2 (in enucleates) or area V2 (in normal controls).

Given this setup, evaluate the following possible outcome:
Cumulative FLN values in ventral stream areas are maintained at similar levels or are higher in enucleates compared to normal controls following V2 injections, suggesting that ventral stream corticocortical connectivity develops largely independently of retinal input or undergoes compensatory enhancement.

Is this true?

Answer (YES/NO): YES